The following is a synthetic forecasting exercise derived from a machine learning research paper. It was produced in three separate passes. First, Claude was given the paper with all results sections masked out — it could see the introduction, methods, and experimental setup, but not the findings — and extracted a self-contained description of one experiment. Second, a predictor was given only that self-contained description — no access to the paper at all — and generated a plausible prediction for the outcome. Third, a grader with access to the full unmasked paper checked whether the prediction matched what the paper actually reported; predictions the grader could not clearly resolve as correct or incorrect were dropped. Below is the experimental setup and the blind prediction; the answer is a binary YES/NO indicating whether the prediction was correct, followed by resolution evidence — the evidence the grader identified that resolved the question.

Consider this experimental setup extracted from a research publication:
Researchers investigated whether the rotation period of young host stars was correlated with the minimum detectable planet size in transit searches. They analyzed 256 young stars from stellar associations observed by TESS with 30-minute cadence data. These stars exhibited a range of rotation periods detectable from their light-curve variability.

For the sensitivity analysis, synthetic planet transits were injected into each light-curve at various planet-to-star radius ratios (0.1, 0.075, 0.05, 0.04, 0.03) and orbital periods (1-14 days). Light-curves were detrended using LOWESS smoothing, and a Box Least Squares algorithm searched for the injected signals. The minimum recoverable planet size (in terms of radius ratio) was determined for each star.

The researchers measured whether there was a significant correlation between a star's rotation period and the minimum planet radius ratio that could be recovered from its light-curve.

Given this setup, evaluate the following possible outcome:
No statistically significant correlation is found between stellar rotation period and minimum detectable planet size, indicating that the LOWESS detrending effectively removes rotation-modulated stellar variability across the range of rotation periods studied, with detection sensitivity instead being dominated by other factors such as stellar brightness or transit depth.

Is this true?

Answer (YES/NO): NO